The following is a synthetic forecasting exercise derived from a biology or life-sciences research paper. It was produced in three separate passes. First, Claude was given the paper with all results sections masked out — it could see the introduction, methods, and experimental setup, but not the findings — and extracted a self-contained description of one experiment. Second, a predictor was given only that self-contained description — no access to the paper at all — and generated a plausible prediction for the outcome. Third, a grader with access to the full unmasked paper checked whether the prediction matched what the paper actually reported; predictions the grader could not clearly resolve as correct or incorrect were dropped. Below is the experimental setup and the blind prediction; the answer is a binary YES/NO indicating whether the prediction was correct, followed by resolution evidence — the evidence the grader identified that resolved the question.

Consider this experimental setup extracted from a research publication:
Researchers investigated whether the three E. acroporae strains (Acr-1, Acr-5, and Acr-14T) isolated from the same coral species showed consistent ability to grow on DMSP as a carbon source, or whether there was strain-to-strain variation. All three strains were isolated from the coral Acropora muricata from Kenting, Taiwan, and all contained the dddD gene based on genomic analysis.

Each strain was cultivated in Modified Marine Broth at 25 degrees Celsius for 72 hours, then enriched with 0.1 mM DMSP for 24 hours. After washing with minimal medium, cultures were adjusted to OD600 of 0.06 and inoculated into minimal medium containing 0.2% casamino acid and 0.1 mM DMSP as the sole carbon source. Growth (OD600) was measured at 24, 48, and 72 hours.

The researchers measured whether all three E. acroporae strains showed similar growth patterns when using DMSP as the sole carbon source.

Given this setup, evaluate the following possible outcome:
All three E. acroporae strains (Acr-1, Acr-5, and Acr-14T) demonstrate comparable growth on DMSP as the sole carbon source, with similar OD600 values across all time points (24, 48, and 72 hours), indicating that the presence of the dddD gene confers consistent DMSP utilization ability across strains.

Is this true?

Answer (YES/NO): NO